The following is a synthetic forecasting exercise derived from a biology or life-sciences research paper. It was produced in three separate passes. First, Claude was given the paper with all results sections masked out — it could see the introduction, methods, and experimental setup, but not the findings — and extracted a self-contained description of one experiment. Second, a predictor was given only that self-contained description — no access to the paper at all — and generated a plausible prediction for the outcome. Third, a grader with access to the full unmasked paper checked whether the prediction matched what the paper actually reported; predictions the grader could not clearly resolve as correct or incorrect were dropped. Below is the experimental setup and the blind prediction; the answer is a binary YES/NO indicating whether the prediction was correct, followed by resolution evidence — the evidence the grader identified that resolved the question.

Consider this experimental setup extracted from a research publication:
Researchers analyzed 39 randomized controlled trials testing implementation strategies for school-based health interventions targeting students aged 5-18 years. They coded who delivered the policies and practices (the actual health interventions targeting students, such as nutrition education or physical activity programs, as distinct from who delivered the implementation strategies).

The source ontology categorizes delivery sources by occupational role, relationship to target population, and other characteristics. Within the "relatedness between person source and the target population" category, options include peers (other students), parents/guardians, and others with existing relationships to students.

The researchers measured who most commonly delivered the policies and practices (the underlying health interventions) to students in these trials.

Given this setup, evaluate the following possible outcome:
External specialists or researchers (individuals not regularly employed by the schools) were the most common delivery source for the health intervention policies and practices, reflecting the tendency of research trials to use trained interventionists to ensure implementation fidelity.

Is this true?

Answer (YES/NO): NO